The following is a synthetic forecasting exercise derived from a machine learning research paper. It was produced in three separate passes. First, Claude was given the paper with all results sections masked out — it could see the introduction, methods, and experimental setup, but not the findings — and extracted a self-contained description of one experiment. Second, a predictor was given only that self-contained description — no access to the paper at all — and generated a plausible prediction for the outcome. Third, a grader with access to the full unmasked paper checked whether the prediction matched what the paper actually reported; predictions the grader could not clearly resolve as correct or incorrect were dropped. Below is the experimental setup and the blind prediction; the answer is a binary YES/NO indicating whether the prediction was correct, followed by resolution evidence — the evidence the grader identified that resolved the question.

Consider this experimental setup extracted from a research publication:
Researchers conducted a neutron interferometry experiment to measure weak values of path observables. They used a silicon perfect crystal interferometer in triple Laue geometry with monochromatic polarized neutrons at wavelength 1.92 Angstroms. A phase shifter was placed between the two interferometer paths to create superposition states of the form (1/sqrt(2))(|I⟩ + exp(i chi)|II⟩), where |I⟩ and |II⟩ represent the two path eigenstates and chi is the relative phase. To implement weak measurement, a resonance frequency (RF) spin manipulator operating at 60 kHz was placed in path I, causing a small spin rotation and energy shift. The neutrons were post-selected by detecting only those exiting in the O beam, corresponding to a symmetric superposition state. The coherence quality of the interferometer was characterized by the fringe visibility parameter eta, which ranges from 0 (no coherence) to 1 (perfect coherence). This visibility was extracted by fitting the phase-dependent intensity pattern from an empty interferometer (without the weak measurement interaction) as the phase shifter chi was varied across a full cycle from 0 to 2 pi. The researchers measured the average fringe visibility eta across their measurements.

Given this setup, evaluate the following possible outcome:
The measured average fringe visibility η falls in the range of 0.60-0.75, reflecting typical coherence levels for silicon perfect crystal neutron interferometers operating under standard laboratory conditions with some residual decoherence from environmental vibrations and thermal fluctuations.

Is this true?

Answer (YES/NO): NO